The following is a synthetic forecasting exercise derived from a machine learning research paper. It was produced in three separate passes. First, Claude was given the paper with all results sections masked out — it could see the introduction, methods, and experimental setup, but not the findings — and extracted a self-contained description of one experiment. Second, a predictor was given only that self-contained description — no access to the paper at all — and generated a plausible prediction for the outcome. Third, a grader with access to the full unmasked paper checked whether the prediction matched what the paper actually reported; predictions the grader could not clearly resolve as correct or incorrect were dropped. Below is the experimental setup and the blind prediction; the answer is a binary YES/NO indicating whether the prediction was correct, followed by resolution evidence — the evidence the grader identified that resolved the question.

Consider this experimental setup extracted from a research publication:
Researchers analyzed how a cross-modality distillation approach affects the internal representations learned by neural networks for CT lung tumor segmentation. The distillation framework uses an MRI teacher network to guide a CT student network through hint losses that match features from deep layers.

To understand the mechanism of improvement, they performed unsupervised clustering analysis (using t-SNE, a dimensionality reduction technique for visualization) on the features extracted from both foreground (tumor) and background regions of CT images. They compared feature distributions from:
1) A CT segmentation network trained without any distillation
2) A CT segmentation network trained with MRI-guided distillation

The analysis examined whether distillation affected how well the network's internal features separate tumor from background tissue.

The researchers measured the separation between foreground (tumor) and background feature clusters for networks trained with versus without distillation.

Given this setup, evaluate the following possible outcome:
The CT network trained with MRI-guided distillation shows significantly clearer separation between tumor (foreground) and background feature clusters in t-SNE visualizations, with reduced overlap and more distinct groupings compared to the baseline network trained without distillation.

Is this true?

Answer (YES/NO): YES